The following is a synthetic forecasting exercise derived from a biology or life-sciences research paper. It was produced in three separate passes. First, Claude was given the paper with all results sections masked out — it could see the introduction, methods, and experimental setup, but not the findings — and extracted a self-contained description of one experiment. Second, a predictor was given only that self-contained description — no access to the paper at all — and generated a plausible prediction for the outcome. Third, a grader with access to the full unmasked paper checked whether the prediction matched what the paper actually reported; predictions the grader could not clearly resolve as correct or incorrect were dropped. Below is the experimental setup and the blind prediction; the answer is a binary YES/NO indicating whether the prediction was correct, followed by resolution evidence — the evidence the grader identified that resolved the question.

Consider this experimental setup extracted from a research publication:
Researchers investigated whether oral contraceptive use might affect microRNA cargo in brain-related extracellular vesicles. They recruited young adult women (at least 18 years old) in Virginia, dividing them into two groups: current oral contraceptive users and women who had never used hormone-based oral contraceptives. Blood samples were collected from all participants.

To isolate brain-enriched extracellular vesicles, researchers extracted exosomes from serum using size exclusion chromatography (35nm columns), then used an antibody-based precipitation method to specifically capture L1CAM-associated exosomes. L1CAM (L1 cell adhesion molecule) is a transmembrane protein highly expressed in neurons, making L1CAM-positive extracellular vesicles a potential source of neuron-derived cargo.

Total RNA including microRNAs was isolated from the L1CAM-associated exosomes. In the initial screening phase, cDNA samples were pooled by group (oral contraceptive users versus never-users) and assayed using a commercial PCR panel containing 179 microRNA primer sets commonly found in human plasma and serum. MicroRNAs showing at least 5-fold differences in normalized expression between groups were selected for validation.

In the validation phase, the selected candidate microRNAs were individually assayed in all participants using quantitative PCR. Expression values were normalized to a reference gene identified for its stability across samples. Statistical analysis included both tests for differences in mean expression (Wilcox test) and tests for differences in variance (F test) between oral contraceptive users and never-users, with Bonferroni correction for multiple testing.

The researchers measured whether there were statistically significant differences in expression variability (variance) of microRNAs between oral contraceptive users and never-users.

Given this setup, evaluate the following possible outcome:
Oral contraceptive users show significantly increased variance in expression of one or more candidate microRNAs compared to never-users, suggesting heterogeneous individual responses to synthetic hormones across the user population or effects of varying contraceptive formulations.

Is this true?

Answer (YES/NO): NO